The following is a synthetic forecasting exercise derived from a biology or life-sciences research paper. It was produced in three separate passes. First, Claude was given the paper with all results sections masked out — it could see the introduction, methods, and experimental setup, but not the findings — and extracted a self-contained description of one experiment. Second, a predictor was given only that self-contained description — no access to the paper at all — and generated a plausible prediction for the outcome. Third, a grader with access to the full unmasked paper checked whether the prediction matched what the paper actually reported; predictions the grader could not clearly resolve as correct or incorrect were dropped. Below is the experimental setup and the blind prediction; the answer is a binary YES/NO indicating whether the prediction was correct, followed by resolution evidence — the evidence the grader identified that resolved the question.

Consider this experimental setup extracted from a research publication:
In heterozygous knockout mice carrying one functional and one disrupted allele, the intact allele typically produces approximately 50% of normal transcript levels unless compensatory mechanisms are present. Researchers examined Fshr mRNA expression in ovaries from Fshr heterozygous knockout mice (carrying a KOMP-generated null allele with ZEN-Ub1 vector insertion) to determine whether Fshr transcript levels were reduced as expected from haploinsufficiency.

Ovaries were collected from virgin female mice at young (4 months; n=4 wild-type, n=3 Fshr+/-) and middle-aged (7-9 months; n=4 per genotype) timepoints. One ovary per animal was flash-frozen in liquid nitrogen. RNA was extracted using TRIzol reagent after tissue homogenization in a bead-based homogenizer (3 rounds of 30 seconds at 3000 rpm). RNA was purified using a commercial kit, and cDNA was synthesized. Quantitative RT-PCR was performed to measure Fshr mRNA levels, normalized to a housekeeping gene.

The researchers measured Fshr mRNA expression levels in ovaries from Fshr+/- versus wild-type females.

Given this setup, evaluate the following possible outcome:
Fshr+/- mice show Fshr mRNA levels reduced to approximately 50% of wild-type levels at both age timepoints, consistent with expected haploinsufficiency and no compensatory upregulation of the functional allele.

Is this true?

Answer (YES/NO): NO